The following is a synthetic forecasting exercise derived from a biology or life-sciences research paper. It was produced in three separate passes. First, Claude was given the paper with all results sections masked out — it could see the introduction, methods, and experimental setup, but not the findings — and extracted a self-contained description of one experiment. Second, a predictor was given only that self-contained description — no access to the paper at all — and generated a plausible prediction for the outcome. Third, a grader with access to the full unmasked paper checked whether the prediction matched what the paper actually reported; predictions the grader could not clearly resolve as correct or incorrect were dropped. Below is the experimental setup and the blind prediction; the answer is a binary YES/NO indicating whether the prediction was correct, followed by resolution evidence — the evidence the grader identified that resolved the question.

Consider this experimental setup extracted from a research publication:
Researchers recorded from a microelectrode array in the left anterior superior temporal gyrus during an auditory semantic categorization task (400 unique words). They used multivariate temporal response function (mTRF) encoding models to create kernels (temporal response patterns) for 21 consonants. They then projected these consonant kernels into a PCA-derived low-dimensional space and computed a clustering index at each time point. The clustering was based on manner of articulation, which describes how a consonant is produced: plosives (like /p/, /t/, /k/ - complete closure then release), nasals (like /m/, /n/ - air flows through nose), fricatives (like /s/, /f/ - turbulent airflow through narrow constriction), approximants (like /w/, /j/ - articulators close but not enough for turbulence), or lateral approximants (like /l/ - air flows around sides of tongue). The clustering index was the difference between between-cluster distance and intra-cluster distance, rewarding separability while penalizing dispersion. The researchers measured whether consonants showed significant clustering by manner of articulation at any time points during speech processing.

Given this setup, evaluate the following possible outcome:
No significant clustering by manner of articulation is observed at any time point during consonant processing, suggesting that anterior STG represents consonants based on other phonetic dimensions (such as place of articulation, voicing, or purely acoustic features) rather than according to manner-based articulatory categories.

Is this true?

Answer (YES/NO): NO